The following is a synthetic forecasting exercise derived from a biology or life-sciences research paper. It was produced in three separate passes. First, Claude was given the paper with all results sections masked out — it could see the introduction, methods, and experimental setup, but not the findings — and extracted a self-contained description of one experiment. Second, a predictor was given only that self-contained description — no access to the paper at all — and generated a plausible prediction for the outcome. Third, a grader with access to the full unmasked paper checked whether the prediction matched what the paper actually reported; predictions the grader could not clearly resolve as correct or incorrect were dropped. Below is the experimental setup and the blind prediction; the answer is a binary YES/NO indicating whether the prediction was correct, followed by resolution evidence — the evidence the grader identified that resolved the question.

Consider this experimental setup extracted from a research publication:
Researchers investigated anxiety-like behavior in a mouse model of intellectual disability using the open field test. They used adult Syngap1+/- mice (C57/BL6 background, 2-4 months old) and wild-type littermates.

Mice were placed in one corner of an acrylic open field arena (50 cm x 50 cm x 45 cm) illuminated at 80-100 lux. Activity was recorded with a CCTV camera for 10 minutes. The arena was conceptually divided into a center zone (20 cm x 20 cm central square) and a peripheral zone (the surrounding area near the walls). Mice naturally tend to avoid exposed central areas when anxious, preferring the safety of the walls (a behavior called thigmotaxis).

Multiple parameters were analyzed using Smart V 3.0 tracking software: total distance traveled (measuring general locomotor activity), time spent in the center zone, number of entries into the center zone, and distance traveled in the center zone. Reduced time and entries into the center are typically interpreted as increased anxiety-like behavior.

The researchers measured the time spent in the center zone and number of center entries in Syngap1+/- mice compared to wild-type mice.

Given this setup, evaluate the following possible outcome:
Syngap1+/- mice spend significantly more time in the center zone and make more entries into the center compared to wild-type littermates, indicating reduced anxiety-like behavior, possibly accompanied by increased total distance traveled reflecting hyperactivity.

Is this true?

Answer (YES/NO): YES